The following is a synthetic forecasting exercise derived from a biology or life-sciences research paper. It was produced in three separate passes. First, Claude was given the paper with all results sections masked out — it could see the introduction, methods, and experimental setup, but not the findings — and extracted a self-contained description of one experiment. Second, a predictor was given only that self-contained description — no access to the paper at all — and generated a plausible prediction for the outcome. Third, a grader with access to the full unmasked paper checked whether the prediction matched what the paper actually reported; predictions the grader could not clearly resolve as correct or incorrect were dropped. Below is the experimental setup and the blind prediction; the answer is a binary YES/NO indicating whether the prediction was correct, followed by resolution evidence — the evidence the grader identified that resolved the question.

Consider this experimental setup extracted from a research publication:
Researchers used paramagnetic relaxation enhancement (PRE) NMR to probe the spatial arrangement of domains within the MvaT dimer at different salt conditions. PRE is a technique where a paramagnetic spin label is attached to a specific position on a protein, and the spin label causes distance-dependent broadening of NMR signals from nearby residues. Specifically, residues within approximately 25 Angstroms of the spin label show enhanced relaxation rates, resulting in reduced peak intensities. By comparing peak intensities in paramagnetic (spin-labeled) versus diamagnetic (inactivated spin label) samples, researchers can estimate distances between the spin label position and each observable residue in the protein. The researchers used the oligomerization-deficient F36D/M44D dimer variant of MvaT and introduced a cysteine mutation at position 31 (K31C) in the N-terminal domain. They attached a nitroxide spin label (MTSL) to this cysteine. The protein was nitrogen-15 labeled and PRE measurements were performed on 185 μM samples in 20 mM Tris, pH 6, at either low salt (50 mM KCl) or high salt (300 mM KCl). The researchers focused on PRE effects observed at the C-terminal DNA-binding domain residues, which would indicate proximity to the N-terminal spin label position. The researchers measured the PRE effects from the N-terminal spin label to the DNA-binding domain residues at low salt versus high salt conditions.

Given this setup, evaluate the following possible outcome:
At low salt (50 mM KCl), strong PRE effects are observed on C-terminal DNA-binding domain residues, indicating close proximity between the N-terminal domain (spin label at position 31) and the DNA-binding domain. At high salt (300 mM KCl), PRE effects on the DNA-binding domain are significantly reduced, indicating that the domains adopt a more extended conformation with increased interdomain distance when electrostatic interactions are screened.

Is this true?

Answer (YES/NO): NO